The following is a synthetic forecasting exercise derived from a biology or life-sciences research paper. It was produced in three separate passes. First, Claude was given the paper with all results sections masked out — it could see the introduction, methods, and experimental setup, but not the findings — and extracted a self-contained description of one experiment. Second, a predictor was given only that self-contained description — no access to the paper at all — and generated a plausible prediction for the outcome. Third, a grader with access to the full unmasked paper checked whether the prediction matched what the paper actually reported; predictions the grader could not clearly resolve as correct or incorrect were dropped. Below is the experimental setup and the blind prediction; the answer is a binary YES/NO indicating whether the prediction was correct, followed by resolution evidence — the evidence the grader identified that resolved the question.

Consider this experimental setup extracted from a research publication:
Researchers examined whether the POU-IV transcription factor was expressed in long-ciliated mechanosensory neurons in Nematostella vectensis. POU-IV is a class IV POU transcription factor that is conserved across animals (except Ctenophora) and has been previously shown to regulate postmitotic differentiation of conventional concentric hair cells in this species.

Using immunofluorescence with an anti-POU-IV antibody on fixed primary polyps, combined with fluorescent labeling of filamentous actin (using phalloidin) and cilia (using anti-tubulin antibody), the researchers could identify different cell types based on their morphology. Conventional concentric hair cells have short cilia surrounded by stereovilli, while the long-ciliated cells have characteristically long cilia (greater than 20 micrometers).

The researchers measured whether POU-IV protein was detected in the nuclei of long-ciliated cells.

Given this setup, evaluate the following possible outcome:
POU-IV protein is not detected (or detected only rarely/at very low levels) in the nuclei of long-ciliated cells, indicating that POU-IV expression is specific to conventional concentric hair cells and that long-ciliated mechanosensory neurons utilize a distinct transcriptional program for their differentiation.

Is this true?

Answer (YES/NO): NO